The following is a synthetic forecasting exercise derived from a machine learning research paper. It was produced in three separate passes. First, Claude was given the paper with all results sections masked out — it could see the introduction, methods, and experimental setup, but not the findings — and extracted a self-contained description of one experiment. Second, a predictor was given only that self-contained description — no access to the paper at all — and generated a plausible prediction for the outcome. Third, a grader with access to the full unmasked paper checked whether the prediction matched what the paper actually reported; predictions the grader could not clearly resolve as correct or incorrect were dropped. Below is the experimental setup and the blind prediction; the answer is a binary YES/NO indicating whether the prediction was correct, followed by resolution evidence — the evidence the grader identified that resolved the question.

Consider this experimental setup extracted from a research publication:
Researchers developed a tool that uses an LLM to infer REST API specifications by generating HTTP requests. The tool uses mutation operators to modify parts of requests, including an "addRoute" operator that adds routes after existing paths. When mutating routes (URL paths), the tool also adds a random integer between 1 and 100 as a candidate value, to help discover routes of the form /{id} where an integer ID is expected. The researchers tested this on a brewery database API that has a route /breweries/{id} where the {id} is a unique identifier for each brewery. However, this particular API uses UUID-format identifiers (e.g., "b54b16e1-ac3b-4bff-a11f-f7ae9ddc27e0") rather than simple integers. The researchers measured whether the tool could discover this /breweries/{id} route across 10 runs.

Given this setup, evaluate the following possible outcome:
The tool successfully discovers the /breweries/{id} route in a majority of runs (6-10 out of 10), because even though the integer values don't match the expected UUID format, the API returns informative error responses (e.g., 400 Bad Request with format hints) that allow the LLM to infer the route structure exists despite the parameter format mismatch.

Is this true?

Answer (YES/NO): NO